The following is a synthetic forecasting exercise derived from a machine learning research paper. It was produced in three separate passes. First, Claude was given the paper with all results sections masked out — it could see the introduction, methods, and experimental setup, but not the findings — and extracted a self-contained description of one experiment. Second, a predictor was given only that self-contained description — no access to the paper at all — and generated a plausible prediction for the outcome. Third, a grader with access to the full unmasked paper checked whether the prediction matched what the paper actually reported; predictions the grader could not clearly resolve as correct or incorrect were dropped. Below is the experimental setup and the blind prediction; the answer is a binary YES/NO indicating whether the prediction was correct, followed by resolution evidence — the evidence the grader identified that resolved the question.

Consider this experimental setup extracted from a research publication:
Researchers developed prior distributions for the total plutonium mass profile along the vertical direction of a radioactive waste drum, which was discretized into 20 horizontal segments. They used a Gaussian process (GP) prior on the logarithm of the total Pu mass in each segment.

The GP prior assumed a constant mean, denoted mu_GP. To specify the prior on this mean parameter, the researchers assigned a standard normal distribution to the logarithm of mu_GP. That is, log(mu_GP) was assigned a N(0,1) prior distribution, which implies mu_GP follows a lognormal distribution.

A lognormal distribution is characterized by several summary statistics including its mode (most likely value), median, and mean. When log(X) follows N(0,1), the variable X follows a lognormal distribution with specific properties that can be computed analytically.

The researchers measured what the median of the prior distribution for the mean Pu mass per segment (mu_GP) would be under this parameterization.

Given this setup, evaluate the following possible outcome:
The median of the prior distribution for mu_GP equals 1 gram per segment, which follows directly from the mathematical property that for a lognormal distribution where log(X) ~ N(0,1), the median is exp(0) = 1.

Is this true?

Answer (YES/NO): YES